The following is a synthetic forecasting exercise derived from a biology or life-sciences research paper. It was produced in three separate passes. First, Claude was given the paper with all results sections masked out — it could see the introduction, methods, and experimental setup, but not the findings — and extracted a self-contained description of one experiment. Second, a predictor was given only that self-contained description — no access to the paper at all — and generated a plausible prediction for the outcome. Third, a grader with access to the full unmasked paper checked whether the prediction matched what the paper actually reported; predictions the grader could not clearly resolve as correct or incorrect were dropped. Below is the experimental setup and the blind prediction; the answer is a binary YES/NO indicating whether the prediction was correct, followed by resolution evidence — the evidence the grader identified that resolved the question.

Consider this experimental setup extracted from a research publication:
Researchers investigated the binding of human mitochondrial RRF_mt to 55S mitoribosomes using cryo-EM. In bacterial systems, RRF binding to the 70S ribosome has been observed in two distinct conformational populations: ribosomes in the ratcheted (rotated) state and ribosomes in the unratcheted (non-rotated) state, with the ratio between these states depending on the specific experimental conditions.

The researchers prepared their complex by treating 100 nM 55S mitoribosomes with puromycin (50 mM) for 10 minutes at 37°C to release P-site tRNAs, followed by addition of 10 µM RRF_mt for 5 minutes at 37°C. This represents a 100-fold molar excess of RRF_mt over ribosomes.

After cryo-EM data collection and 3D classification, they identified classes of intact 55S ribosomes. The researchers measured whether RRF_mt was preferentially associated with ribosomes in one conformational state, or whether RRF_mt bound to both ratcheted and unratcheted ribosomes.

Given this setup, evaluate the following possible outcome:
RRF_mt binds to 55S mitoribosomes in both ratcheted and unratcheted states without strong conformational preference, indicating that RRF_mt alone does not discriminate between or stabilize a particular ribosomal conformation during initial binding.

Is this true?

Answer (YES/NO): NO